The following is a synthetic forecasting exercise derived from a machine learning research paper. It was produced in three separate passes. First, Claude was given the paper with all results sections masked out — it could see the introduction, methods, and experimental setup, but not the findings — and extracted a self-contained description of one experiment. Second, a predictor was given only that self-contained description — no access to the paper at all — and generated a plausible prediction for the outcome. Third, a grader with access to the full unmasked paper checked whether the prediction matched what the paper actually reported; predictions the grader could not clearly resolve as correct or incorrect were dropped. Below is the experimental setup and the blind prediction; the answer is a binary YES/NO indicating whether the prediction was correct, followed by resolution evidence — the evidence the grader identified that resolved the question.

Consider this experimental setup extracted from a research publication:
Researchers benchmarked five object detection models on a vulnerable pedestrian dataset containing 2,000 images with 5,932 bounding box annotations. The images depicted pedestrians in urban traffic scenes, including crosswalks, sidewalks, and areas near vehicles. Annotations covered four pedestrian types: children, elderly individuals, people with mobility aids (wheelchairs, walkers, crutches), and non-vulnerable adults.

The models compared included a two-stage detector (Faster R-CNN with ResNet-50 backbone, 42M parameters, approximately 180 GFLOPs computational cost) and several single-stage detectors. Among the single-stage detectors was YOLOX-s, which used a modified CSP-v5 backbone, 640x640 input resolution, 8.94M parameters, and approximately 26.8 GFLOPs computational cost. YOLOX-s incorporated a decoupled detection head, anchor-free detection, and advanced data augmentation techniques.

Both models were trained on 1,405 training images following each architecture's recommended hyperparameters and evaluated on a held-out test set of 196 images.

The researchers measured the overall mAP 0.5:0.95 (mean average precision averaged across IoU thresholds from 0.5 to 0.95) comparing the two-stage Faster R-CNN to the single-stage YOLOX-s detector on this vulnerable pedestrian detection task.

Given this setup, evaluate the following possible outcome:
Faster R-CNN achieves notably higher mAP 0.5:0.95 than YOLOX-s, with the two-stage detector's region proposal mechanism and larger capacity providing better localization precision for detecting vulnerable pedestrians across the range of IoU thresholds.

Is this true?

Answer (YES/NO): NO